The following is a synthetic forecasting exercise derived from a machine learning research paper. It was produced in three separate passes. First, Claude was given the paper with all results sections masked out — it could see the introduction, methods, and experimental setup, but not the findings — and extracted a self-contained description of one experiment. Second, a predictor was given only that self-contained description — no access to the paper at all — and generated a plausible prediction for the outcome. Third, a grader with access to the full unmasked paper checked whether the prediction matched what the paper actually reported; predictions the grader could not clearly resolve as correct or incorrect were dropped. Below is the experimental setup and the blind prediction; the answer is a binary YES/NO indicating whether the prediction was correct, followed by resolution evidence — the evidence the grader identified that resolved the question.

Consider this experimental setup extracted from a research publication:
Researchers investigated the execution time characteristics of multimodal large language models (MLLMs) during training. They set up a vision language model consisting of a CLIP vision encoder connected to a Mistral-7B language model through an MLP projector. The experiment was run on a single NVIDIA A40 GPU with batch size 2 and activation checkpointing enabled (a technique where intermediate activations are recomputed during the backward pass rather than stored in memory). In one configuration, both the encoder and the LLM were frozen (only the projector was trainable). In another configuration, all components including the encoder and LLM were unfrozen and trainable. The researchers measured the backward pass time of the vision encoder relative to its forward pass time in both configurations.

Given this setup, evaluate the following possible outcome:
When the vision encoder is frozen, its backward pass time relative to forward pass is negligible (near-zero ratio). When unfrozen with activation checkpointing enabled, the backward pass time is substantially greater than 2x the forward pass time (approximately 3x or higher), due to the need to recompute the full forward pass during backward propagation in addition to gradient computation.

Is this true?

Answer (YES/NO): YES